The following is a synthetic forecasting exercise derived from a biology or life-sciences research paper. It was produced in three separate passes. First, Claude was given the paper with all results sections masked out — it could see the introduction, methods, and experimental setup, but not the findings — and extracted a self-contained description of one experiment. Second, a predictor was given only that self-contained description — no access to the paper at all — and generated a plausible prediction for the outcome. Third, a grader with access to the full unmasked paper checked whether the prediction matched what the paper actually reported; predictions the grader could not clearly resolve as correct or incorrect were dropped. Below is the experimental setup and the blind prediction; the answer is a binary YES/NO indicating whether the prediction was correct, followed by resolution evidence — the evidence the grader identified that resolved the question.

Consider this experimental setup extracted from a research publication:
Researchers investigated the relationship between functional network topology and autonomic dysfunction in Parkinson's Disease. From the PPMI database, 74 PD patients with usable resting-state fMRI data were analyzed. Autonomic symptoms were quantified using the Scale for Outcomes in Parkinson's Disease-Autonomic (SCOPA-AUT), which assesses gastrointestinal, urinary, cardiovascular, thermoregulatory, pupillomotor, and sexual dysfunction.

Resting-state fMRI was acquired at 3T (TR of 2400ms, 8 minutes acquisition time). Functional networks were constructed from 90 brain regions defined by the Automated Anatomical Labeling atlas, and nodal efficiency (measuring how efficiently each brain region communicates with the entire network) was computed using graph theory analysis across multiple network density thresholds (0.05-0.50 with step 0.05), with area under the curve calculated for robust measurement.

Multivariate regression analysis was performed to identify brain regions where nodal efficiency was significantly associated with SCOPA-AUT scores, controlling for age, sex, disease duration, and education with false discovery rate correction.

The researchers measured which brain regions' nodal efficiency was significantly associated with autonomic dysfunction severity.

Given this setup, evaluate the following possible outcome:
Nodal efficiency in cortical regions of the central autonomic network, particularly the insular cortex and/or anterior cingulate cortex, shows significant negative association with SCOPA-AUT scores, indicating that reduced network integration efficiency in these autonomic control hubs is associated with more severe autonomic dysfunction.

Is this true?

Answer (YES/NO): NO